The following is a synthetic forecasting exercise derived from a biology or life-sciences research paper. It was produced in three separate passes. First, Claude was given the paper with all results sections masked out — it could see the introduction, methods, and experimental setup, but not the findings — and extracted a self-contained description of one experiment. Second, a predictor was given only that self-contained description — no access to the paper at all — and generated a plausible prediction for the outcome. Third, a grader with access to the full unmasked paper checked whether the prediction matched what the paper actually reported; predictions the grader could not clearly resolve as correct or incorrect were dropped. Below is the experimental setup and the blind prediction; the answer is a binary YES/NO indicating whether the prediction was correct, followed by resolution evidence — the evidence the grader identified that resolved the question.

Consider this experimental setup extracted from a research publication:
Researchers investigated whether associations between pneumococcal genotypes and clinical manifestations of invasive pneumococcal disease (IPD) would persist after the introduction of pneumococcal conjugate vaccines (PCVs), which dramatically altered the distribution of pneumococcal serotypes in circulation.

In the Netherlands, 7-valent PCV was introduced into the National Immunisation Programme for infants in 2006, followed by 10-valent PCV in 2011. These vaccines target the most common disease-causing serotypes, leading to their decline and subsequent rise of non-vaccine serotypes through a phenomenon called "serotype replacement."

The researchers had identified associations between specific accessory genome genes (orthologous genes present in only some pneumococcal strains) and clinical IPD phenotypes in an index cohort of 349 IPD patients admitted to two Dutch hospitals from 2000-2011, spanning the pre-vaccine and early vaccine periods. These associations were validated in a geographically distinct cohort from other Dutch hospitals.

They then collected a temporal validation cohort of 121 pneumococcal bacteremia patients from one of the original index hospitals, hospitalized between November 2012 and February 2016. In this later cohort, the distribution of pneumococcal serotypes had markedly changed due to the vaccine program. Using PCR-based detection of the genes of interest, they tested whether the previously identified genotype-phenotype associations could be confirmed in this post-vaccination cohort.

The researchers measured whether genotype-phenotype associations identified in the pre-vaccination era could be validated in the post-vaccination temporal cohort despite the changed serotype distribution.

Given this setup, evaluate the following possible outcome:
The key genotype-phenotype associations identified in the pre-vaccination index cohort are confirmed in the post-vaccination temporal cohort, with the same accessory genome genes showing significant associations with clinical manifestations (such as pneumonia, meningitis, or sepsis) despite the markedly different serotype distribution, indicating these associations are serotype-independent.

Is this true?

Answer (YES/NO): NO